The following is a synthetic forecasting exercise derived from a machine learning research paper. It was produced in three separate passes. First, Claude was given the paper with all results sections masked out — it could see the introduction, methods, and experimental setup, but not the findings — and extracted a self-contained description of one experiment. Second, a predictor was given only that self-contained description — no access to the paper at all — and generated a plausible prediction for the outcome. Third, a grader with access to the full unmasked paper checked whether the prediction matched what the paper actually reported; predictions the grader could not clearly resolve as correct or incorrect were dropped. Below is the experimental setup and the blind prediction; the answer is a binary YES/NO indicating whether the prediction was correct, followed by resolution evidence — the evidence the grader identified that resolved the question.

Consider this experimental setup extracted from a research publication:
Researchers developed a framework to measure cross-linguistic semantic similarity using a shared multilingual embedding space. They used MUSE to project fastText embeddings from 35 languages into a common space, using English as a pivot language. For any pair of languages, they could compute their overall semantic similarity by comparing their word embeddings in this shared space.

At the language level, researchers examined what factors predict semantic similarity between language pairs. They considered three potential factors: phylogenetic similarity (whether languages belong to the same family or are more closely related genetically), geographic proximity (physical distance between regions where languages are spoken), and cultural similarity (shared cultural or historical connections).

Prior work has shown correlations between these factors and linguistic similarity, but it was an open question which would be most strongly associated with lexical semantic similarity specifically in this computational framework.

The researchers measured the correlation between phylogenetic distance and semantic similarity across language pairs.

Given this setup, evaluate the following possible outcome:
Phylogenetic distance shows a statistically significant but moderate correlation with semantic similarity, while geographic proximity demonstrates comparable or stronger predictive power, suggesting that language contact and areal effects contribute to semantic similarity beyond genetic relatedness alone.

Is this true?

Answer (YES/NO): YES